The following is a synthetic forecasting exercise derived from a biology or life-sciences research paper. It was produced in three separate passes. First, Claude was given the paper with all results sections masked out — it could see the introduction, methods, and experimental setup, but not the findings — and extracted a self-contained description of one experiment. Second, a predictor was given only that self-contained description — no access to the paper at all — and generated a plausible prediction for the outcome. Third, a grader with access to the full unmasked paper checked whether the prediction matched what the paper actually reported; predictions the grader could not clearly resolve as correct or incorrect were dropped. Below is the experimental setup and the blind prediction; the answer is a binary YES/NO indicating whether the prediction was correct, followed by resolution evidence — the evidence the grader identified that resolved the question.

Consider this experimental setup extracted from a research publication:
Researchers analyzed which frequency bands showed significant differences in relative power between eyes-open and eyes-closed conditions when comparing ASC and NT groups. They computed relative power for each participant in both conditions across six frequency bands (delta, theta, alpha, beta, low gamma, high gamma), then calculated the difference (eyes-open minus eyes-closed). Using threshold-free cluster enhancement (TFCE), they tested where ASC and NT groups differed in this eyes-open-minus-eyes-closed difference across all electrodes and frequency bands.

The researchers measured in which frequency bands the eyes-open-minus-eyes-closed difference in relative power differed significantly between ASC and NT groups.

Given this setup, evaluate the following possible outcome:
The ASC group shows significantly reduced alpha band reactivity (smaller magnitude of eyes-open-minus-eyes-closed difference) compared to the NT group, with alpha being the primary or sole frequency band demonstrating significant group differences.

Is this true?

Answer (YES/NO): NO